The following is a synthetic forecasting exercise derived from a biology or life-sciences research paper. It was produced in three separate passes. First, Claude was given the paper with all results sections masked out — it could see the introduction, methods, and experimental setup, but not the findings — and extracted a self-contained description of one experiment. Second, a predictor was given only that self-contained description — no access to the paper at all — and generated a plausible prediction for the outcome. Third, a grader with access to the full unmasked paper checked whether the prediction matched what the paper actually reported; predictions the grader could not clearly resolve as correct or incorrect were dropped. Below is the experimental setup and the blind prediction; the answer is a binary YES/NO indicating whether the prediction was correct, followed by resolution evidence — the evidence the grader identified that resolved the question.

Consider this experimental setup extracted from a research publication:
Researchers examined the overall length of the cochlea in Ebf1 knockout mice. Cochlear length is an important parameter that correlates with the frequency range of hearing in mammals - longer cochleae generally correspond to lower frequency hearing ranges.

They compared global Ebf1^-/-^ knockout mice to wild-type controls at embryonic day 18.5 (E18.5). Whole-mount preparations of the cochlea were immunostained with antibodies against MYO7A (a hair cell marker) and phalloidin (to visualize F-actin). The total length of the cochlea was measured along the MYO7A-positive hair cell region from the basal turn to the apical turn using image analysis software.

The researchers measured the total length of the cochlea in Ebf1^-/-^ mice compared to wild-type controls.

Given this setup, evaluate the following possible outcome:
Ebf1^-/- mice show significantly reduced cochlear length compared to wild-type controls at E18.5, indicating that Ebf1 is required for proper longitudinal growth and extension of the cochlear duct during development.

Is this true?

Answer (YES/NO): YES